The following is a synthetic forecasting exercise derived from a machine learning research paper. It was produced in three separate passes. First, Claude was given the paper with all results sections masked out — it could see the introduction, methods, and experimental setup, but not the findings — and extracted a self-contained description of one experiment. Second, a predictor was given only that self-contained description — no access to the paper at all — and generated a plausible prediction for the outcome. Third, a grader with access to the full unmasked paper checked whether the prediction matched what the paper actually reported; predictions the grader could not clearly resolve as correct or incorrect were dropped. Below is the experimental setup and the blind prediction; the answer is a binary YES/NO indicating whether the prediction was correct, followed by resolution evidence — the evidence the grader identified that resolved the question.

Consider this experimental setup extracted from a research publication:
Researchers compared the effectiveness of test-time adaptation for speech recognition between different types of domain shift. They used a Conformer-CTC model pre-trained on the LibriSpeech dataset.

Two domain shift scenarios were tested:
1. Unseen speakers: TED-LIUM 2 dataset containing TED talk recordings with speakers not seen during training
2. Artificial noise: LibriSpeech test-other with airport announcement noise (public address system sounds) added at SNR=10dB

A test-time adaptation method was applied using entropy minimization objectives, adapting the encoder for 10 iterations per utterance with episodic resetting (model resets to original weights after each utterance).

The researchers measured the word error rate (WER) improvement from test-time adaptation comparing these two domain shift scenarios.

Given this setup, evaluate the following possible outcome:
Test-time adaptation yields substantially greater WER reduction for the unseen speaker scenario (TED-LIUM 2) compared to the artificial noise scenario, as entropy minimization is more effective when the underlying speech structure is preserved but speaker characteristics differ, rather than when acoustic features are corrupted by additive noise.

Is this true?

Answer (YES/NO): NO